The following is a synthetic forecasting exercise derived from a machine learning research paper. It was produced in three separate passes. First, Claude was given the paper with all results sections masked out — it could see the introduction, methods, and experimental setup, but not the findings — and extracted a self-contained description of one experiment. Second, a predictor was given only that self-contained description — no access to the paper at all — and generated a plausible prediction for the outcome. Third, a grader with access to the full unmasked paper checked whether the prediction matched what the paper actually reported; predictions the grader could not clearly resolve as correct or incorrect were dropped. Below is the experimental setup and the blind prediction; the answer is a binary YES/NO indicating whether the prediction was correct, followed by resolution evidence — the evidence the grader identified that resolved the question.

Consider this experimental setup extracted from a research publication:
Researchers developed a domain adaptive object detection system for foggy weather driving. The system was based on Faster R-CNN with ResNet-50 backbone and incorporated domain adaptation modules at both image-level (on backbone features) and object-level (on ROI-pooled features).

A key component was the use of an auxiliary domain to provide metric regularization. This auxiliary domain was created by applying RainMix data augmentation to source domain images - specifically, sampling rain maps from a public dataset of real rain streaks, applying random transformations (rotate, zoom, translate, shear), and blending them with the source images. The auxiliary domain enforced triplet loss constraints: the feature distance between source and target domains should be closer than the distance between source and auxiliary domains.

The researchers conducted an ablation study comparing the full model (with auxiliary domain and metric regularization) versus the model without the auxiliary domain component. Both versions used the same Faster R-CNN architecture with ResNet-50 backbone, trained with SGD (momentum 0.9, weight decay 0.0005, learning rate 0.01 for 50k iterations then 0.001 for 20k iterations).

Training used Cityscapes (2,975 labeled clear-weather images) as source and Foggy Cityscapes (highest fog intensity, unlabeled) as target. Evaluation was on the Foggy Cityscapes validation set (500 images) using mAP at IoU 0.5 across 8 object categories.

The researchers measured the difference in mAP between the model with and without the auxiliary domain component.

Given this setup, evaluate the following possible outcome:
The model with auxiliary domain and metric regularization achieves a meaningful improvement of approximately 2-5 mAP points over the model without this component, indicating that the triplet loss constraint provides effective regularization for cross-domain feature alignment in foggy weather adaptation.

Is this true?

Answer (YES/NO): YES